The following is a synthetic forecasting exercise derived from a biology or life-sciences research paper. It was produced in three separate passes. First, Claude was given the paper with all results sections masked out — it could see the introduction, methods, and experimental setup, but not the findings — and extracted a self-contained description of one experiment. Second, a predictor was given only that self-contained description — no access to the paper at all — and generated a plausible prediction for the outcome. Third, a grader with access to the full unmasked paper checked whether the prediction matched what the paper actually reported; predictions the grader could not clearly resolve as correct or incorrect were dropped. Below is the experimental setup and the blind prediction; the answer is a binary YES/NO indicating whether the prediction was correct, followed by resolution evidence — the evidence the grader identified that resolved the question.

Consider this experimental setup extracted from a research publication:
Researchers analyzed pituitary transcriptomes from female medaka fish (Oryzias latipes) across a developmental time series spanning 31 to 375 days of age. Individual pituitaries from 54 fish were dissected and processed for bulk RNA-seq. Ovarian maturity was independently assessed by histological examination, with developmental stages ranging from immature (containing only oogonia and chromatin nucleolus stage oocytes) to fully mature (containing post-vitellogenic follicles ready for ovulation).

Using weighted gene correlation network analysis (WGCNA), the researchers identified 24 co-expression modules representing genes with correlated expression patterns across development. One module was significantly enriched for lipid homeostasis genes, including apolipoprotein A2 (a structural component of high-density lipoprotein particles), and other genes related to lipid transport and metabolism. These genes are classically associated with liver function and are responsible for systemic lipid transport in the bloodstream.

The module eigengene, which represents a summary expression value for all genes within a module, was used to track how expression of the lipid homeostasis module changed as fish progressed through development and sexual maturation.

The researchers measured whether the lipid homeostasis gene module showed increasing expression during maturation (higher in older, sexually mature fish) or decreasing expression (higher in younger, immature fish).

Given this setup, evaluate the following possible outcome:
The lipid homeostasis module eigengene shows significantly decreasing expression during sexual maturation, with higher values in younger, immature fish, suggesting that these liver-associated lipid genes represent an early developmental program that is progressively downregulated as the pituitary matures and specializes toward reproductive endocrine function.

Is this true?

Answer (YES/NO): YES